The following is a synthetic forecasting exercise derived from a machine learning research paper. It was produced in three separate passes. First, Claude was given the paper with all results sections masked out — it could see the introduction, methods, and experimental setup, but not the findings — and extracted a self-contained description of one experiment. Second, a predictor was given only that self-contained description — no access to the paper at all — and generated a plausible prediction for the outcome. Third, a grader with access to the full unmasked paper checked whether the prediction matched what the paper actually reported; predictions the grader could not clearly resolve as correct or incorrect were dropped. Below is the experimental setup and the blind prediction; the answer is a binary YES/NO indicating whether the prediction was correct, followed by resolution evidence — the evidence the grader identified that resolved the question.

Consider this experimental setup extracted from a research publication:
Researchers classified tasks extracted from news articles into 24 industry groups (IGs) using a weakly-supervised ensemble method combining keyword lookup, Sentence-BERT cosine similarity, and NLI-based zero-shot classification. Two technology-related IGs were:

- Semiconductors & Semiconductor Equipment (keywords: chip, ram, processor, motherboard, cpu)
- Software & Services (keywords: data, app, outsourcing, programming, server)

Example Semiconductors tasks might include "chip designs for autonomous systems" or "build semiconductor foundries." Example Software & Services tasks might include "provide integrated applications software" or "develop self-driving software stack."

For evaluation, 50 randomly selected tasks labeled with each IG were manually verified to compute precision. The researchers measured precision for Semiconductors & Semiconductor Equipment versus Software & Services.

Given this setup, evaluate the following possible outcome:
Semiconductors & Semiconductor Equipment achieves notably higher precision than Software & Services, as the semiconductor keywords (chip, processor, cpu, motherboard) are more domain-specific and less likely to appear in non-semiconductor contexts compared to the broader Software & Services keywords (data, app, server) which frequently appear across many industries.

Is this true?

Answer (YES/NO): YES